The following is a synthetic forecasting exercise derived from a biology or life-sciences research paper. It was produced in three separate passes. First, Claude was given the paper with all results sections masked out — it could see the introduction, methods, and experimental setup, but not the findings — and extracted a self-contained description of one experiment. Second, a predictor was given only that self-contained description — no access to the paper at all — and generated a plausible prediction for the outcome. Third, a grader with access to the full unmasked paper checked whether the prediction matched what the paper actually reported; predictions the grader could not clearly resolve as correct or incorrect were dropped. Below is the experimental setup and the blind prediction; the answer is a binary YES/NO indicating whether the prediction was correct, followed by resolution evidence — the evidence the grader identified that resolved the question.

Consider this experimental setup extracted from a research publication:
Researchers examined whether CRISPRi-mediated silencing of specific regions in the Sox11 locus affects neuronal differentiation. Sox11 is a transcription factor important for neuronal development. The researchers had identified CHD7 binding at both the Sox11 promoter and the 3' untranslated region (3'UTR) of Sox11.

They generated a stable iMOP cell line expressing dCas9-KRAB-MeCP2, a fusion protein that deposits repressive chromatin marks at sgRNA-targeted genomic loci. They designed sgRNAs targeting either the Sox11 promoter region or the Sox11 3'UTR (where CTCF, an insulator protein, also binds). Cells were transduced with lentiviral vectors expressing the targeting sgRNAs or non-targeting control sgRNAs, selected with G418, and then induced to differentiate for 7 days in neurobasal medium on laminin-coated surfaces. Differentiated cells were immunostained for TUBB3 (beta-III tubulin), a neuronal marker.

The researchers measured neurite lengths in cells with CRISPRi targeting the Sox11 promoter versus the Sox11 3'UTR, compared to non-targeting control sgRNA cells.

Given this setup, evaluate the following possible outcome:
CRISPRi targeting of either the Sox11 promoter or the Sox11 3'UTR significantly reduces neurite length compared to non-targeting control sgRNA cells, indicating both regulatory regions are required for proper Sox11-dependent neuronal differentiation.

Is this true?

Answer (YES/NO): YES